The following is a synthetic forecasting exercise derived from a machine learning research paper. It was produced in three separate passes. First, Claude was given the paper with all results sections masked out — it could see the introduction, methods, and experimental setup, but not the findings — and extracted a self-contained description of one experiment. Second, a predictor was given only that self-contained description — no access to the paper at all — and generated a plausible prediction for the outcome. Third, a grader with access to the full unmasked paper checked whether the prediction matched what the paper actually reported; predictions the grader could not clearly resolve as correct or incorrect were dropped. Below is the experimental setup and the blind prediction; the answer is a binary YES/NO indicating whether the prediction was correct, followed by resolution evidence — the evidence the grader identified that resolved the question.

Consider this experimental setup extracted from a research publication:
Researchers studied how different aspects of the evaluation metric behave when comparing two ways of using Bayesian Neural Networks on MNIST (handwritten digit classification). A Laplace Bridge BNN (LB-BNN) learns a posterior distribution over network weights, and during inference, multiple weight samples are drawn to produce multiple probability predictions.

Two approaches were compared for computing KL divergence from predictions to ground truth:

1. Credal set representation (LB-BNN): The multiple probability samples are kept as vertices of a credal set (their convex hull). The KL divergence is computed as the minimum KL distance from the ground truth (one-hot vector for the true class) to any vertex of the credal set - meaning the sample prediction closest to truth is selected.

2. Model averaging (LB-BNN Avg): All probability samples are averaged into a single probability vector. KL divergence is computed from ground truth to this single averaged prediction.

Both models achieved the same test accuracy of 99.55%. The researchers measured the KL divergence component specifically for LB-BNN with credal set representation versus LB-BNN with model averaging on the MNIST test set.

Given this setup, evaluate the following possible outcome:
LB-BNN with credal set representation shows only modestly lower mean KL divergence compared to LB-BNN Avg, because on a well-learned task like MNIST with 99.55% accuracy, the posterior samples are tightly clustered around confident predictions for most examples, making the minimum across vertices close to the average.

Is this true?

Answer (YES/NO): NO